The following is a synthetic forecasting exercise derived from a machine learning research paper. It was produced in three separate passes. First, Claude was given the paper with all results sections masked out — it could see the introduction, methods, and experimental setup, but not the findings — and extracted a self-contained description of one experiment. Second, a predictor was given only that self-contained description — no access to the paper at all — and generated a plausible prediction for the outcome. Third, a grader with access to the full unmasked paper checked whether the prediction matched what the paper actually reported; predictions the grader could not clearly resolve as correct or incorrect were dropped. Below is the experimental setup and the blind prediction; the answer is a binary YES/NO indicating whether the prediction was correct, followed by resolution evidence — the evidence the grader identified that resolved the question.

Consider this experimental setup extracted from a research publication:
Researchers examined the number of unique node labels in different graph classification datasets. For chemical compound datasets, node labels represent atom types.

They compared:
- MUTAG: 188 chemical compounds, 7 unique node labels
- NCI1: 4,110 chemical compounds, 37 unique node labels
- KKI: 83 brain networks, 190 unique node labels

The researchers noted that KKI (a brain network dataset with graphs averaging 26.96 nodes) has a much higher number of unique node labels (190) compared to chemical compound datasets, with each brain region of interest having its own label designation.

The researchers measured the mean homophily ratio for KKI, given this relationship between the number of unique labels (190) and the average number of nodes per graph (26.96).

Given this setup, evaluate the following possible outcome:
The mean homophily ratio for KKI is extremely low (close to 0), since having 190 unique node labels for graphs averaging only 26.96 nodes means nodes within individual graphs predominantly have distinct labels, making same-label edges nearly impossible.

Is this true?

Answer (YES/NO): YES